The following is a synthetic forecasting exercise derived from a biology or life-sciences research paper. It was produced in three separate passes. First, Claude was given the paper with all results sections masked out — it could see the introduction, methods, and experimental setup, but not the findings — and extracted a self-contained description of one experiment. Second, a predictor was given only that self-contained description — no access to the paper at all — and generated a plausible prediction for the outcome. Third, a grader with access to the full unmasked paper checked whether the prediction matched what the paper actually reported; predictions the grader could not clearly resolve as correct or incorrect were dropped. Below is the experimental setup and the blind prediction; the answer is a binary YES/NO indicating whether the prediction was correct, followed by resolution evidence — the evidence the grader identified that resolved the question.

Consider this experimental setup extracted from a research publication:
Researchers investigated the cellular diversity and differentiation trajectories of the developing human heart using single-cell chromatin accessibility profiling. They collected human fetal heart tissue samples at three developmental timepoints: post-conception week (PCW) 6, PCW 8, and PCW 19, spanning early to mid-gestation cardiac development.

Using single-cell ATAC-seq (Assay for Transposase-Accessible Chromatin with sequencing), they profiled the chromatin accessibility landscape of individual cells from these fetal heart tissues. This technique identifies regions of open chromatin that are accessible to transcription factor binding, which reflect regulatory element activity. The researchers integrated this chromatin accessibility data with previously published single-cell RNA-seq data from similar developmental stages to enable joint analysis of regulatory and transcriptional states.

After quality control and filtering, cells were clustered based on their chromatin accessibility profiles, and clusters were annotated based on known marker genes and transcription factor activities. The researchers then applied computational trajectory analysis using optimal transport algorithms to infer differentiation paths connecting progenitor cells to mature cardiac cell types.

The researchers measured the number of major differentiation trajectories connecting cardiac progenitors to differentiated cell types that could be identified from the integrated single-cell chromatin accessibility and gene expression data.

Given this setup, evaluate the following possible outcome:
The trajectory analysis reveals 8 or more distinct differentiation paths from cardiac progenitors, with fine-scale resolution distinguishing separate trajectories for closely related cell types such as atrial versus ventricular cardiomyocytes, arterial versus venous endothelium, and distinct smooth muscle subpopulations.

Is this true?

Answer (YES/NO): NO